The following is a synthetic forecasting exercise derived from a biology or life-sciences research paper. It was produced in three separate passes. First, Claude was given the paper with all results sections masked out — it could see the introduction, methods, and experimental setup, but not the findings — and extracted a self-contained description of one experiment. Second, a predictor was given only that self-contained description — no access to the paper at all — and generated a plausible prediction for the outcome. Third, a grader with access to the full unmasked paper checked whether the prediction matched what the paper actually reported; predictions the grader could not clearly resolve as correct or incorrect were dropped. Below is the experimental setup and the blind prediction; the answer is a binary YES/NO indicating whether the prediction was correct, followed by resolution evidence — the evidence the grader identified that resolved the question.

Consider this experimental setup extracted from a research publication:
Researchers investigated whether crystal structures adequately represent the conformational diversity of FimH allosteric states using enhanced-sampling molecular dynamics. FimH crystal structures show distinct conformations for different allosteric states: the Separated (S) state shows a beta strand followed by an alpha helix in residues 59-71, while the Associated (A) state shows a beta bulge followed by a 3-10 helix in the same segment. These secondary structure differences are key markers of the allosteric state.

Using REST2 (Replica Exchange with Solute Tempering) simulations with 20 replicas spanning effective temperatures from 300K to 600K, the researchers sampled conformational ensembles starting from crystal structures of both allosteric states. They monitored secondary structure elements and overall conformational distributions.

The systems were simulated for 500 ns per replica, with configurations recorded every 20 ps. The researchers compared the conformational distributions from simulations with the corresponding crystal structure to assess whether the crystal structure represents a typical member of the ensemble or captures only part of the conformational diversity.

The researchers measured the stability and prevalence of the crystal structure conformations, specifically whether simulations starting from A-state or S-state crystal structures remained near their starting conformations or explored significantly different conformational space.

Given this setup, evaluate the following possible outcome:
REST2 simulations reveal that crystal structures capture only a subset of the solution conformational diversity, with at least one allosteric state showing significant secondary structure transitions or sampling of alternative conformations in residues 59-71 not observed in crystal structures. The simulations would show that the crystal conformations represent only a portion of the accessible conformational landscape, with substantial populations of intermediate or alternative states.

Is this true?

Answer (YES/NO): NO